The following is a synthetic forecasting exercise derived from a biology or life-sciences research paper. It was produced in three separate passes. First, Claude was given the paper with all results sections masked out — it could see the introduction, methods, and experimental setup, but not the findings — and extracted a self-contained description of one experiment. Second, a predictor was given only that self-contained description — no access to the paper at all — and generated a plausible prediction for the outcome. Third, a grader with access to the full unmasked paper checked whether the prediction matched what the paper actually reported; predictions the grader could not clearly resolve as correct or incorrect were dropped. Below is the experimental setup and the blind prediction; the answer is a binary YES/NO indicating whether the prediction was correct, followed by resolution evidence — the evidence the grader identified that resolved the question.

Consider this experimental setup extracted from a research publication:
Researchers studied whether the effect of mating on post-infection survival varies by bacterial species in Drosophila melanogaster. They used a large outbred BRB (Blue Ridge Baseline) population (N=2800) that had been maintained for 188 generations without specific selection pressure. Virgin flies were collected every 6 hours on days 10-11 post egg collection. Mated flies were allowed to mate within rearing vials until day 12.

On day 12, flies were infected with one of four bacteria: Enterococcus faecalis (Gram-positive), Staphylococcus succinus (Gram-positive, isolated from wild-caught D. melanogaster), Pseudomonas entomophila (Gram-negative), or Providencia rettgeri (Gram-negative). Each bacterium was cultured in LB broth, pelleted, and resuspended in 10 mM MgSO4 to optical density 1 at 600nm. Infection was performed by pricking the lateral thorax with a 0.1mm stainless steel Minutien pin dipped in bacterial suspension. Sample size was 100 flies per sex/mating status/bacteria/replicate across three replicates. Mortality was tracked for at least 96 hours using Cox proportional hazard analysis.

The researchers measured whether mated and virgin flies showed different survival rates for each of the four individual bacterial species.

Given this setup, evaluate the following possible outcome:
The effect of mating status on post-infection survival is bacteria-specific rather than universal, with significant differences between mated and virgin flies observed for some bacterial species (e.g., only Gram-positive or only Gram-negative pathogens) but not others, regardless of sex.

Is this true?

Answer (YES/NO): NO